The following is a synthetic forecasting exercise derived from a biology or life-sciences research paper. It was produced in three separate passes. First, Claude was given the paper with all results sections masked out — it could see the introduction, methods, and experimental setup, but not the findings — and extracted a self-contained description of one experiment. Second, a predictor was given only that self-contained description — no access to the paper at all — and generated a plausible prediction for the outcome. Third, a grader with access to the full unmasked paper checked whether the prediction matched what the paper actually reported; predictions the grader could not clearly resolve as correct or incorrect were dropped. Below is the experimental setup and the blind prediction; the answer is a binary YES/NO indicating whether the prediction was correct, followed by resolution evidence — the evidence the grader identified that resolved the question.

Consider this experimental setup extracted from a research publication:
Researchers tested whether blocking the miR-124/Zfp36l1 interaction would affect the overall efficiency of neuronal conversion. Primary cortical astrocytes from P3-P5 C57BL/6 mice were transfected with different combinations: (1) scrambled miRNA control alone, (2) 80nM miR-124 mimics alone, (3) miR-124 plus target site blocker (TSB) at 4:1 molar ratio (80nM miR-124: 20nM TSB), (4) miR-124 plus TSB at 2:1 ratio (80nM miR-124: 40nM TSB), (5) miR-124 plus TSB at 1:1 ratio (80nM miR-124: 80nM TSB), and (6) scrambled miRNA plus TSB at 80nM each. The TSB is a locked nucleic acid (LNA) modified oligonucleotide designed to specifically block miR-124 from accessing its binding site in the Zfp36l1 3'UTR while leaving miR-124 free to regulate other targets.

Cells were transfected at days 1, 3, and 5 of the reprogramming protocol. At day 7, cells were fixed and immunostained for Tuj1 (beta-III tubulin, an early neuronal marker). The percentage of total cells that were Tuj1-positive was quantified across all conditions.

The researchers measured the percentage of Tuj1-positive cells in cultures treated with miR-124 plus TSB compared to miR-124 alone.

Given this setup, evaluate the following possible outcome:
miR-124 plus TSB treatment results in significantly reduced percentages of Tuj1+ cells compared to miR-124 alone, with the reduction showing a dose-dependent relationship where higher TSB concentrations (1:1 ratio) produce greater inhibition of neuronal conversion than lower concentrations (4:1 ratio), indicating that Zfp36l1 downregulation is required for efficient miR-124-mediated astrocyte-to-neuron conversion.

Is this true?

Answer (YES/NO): YES